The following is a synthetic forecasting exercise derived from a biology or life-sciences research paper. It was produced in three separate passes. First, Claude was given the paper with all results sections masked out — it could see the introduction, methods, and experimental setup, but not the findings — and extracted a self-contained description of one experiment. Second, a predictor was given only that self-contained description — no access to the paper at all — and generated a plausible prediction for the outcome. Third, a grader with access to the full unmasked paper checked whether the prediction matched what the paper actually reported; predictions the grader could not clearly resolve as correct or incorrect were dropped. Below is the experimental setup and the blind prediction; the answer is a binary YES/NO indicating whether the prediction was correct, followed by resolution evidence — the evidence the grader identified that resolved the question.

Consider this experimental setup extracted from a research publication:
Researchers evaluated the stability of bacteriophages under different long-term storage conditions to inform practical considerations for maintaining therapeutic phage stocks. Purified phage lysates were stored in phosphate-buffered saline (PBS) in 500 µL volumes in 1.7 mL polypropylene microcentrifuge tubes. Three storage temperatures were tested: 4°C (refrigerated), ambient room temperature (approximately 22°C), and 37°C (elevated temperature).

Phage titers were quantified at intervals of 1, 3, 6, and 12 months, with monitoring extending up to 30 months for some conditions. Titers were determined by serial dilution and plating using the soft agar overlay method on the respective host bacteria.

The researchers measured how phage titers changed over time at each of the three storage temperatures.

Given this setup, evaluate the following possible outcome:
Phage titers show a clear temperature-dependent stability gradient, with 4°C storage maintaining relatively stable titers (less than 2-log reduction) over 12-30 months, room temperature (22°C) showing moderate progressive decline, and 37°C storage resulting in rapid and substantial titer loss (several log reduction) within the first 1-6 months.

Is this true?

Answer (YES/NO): NO